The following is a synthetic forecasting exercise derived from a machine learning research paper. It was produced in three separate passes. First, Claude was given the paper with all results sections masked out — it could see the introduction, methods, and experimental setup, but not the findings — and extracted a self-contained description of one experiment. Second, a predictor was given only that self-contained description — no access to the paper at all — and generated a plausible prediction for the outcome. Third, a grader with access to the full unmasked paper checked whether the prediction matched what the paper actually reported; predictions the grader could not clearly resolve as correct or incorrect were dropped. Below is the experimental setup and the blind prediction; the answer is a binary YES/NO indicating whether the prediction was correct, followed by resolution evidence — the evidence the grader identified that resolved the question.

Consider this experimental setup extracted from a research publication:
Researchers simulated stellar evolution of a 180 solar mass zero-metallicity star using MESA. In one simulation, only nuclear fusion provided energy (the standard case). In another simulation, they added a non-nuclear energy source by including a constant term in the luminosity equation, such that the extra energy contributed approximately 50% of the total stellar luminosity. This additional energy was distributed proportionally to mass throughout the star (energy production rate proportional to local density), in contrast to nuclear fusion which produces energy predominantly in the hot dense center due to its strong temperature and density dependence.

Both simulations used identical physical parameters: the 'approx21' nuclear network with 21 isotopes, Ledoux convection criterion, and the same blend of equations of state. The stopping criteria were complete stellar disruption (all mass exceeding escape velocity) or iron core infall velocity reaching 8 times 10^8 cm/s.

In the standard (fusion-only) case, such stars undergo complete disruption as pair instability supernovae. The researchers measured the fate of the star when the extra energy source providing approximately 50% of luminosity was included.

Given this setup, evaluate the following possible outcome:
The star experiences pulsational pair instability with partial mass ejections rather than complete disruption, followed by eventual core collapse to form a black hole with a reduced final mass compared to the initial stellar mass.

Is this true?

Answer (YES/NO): NO